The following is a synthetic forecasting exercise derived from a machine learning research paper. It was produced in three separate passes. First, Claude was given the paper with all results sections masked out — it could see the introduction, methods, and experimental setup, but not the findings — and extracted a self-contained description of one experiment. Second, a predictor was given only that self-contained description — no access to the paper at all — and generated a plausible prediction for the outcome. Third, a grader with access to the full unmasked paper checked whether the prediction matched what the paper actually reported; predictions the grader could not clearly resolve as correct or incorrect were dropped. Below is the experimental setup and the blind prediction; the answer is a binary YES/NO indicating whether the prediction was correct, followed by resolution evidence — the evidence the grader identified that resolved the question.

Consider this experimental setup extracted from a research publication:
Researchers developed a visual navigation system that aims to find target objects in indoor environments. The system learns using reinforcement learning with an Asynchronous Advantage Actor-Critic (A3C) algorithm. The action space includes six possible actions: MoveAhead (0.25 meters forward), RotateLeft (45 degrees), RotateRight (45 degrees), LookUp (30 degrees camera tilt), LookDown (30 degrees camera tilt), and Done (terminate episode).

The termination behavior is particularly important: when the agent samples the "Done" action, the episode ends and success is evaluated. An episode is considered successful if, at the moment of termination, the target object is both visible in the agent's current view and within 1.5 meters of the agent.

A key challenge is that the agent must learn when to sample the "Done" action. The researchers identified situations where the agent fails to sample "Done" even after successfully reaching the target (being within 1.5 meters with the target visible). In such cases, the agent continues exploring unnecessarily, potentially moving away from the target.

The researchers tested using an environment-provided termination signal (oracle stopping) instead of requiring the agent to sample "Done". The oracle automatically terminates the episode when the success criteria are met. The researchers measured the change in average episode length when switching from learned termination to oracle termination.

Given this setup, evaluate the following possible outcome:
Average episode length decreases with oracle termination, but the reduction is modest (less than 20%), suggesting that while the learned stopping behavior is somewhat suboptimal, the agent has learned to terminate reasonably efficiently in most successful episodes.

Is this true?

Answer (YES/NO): NO